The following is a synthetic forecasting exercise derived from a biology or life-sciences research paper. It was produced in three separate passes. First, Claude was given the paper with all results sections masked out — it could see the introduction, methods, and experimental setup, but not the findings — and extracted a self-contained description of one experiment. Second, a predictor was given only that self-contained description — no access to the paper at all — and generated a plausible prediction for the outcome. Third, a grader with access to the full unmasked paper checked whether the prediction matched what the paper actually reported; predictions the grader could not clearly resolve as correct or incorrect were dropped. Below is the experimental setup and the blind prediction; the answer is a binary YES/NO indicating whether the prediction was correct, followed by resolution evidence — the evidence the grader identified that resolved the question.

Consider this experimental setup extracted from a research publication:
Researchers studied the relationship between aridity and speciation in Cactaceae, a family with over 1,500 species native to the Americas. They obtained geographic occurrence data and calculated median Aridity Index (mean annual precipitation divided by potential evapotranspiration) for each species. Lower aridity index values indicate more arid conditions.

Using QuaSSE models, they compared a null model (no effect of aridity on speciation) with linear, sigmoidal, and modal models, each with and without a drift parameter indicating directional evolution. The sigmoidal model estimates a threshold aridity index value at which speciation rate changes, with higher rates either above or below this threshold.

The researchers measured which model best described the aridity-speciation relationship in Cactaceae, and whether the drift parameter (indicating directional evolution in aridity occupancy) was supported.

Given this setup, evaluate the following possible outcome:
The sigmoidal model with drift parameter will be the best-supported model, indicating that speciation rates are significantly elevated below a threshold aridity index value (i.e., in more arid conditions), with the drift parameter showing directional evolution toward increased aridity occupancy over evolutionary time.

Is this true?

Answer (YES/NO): YES